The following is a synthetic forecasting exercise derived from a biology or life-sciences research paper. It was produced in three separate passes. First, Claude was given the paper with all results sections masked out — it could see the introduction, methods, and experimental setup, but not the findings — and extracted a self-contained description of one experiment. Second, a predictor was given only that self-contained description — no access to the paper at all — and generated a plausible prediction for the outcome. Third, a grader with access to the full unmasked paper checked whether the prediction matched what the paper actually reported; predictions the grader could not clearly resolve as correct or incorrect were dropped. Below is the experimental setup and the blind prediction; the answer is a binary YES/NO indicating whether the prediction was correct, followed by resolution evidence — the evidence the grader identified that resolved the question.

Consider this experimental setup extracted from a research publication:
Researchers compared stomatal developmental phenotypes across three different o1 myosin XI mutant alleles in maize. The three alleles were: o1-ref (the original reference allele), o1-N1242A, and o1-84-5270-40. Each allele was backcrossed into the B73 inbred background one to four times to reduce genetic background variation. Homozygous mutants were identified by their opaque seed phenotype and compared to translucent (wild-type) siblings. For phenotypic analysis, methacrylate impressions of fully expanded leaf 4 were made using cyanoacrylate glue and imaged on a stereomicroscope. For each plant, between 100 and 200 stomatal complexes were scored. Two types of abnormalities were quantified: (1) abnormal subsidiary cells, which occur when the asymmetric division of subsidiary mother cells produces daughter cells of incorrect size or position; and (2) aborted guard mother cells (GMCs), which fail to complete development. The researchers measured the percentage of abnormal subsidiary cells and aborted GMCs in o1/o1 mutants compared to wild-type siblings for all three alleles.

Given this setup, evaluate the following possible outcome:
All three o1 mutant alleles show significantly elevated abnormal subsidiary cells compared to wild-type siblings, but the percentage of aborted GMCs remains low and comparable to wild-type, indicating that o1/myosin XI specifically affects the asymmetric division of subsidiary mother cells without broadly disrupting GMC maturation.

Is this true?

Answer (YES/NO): NO